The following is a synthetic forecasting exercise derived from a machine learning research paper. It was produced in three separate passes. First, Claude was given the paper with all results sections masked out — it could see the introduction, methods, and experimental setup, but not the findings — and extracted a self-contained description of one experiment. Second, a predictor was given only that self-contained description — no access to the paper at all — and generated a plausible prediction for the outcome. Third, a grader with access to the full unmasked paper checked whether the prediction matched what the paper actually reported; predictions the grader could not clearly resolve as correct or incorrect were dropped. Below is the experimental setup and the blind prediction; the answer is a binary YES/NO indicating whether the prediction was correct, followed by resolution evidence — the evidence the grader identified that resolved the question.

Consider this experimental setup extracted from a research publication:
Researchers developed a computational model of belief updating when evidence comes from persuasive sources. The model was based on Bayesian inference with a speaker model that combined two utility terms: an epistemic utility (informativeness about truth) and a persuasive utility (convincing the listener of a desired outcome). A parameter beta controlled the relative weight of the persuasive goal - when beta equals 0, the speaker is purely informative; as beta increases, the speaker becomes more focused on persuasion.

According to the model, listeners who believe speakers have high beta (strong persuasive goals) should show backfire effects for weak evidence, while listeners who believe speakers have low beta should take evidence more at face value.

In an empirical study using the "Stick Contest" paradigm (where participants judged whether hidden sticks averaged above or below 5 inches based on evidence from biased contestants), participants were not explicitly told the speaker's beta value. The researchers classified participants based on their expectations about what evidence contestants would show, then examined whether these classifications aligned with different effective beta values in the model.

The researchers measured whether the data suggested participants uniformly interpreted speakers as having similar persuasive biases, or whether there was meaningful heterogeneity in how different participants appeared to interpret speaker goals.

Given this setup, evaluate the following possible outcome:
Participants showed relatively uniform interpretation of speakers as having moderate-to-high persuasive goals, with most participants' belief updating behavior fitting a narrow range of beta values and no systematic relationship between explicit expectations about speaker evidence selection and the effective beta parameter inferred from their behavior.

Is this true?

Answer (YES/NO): NO